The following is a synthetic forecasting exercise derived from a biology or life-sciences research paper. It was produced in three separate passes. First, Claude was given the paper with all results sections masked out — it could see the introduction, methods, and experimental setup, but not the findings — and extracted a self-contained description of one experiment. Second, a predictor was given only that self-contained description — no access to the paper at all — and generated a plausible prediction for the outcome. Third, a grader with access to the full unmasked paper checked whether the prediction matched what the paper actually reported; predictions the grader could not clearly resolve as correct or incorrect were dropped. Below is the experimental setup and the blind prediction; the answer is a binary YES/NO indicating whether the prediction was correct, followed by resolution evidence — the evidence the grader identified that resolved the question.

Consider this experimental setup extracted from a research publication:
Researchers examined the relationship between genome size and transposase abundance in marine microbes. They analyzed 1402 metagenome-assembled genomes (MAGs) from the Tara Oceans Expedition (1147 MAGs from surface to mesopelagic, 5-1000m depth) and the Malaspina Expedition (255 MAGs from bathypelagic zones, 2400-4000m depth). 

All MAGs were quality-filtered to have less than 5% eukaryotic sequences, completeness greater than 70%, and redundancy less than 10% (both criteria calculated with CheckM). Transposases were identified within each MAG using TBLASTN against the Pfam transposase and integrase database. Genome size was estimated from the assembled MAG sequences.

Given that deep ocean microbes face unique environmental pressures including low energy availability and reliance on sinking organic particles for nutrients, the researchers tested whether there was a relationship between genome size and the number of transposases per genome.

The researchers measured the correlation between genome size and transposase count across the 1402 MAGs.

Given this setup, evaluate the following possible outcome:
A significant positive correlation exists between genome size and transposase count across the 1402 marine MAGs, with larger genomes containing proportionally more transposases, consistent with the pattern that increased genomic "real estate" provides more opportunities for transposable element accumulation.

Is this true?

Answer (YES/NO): YES